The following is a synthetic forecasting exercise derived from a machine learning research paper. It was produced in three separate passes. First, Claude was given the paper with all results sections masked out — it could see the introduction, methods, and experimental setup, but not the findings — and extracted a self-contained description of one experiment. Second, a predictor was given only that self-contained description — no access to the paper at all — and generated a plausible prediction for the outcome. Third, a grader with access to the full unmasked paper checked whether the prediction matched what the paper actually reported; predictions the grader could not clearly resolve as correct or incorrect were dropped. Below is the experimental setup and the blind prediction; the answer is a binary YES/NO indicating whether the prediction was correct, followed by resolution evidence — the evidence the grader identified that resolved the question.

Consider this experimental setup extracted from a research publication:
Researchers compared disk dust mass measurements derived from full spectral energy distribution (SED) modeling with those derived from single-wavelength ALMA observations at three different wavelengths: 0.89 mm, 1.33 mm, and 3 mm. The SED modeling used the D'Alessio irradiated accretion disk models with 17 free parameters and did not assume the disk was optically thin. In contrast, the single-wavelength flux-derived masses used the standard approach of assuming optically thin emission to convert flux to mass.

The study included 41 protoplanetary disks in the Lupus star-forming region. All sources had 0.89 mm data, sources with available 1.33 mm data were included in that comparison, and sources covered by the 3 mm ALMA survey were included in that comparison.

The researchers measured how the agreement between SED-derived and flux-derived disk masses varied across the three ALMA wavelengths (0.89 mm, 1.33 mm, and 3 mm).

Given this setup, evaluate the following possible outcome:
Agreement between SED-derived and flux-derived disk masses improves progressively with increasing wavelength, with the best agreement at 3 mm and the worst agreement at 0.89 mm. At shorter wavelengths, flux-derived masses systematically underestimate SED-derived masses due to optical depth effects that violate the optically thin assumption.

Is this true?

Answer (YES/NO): YES